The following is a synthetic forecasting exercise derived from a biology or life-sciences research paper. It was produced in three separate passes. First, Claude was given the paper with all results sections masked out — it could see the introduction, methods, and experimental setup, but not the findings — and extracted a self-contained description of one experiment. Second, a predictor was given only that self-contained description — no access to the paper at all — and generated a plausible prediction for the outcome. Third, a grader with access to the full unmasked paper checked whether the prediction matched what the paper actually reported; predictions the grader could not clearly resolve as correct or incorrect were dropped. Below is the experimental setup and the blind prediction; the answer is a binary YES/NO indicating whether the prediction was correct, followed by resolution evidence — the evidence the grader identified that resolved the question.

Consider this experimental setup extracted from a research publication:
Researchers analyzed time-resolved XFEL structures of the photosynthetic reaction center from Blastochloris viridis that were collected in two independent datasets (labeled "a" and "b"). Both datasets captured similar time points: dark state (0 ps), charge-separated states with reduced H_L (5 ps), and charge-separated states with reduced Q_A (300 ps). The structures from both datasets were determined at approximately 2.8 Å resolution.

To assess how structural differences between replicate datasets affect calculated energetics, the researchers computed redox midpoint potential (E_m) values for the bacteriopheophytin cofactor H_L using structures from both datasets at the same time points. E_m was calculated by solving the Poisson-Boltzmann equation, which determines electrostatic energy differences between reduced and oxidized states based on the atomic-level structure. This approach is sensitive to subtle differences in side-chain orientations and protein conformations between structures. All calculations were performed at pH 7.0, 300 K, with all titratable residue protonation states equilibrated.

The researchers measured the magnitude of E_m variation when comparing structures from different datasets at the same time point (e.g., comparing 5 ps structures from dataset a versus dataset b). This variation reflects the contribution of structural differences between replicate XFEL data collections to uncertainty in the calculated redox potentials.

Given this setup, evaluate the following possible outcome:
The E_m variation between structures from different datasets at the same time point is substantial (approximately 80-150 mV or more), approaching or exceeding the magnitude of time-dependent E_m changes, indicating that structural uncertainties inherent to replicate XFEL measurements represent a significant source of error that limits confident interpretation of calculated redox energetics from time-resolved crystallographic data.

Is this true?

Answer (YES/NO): NO